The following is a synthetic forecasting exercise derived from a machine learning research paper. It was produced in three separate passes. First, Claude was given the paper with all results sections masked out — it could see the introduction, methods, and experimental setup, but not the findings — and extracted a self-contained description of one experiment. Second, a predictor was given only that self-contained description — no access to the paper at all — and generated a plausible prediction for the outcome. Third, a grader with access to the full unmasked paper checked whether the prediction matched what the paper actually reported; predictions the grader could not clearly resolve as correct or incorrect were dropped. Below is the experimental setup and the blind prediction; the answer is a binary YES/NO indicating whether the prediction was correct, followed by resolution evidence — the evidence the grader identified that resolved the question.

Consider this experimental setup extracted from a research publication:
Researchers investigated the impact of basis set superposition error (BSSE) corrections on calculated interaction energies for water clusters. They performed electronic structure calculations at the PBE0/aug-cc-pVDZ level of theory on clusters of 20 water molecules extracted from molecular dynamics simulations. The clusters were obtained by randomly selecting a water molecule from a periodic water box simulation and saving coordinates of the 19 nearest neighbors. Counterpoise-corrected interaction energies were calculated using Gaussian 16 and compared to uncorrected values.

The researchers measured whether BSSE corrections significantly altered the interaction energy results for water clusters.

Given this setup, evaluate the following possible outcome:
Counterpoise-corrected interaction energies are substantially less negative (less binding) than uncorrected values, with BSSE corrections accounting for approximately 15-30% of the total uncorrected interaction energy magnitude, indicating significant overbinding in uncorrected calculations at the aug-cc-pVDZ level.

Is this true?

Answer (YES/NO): NO